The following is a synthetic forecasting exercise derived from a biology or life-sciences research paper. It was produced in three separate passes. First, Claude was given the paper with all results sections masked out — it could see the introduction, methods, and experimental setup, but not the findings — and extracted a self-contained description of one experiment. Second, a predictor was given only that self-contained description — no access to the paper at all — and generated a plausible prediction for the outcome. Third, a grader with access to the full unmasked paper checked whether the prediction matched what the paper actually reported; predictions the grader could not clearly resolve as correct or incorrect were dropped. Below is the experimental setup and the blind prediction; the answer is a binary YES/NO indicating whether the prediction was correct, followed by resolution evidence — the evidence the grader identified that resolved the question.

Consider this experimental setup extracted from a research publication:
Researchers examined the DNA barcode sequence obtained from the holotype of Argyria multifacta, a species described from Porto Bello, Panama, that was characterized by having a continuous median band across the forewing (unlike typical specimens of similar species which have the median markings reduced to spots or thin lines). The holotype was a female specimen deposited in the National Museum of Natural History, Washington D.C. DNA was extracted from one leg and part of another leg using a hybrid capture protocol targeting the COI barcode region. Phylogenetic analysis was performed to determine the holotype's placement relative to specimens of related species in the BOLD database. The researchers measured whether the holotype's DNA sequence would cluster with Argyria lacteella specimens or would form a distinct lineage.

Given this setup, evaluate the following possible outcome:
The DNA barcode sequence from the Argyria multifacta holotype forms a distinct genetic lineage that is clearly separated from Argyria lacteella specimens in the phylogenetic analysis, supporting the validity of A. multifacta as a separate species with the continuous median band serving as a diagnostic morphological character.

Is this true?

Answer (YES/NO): NO